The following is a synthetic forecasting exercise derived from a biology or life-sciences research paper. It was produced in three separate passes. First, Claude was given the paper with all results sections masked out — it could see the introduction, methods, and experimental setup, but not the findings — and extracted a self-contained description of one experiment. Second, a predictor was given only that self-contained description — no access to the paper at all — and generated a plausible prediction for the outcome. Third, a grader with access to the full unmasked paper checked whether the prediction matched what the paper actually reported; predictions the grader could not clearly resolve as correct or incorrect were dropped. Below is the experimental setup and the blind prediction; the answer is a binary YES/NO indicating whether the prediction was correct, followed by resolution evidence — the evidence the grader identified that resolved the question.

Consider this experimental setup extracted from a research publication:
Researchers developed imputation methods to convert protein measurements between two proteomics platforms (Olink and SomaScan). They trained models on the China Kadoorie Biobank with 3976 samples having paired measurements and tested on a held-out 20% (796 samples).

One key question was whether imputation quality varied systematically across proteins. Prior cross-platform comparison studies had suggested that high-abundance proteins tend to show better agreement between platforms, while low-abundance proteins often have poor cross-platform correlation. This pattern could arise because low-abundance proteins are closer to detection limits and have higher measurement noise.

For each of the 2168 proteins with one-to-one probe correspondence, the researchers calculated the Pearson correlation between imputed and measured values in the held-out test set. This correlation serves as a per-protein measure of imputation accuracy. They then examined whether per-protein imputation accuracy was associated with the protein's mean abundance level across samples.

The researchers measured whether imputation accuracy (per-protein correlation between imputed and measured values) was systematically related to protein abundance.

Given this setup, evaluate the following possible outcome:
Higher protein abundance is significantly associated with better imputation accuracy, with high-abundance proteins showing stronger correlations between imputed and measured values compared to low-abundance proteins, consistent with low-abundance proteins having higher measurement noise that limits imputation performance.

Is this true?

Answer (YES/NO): NO